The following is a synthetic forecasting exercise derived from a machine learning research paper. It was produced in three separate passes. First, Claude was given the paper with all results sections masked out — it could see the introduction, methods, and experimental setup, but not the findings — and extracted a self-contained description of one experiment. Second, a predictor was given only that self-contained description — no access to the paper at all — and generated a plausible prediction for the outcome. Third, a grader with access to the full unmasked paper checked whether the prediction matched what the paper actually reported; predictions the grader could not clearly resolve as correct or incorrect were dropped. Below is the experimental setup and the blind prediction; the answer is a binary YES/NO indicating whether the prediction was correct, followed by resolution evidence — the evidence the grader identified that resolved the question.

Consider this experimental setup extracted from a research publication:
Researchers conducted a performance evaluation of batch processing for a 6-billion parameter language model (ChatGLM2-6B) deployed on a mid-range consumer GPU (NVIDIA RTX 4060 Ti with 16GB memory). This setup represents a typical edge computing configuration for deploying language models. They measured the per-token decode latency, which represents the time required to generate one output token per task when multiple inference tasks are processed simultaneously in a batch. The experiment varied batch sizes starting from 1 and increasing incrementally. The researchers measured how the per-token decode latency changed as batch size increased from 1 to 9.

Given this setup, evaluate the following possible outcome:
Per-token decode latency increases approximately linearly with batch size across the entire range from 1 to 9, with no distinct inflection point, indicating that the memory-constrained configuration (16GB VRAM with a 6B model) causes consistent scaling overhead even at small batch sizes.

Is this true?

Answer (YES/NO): YES